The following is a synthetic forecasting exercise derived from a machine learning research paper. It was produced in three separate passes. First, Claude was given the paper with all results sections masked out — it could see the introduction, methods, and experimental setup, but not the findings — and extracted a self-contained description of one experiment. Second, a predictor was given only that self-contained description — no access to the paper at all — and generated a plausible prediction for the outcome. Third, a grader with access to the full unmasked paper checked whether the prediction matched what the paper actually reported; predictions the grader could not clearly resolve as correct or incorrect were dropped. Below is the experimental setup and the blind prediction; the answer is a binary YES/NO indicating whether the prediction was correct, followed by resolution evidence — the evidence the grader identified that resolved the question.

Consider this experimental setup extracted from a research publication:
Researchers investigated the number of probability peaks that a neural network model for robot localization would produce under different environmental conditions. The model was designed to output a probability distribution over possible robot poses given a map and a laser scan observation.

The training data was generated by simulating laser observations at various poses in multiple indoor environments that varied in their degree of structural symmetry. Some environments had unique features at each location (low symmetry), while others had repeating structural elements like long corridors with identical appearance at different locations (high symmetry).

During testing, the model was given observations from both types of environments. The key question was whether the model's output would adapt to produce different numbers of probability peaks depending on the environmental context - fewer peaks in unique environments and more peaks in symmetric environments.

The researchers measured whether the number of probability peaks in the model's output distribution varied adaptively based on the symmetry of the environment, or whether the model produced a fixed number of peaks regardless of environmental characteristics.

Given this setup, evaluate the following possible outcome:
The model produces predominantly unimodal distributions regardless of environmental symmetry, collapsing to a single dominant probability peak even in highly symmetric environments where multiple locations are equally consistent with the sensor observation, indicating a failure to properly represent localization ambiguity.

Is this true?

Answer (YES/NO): NO